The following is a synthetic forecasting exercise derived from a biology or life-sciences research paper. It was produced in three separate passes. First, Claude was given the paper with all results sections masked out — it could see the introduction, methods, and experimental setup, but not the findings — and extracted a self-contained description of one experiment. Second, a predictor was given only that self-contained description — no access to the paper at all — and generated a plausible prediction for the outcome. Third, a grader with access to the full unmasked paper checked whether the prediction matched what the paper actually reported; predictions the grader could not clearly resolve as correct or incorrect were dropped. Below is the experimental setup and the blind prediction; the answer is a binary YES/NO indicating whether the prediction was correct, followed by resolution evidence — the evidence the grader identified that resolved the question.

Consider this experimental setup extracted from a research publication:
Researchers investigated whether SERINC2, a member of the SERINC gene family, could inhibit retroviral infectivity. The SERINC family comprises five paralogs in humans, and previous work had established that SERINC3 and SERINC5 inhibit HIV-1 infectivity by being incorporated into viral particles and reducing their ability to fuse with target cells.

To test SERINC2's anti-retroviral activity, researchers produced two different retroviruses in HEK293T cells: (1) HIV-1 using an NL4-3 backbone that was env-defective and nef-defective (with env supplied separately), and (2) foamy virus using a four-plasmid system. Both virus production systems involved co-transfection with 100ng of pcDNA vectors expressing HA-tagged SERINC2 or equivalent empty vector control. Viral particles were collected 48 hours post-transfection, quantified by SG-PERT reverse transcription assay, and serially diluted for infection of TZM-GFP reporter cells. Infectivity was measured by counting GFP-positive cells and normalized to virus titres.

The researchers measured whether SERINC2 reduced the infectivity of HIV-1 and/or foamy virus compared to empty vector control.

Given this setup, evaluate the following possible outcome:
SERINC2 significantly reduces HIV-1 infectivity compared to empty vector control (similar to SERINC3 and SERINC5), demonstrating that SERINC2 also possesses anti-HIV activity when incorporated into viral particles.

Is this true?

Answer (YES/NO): NO